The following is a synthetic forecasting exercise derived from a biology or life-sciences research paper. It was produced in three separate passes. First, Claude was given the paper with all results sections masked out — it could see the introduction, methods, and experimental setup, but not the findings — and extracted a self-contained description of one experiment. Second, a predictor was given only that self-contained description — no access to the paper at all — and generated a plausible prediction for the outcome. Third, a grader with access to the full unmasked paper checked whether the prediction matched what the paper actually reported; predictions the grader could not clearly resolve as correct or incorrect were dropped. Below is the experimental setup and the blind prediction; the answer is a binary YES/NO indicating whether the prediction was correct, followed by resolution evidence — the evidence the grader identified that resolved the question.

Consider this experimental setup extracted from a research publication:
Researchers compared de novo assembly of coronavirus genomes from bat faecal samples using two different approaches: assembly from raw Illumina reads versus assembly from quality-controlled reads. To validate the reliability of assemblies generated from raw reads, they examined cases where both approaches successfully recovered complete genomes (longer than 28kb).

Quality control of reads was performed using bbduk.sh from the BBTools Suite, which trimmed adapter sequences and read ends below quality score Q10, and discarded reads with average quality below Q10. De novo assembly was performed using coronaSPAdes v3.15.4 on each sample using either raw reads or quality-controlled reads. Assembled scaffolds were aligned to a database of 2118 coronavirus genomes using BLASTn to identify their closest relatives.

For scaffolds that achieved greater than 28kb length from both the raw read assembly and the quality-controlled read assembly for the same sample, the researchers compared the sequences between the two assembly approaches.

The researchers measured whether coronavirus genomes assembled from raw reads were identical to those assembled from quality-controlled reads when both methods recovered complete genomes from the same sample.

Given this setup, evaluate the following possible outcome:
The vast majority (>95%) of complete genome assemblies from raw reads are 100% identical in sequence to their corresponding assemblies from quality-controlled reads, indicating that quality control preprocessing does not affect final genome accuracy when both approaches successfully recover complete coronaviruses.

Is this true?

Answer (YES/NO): YES